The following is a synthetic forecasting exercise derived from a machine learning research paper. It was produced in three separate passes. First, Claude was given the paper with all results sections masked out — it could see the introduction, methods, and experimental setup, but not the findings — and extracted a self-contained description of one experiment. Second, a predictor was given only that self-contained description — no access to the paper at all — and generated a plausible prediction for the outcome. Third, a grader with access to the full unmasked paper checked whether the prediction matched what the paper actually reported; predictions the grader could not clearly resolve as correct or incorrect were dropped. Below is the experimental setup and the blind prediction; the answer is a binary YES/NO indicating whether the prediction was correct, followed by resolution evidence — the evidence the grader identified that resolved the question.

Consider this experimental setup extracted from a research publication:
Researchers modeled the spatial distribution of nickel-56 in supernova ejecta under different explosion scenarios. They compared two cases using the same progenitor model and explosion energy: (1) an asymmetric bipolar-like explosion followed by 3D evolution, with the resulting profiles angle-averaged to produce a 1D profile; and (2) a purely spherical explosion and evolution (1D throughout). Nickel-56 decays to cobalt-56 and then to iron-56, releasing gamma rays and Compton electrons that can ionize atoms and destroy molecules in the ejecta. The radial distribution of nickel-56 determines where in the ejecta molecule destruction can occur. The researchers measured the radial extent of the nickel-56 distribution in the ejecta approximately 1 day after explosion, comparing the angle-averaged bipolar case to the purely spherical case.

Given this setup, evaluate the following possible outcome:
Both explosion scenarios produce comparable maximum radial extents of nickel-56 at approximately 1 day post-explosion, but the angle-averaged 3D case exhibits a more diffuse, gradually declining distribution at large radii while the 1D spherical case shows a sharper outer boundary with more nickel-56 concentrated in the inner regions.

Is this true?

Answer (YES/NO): NO